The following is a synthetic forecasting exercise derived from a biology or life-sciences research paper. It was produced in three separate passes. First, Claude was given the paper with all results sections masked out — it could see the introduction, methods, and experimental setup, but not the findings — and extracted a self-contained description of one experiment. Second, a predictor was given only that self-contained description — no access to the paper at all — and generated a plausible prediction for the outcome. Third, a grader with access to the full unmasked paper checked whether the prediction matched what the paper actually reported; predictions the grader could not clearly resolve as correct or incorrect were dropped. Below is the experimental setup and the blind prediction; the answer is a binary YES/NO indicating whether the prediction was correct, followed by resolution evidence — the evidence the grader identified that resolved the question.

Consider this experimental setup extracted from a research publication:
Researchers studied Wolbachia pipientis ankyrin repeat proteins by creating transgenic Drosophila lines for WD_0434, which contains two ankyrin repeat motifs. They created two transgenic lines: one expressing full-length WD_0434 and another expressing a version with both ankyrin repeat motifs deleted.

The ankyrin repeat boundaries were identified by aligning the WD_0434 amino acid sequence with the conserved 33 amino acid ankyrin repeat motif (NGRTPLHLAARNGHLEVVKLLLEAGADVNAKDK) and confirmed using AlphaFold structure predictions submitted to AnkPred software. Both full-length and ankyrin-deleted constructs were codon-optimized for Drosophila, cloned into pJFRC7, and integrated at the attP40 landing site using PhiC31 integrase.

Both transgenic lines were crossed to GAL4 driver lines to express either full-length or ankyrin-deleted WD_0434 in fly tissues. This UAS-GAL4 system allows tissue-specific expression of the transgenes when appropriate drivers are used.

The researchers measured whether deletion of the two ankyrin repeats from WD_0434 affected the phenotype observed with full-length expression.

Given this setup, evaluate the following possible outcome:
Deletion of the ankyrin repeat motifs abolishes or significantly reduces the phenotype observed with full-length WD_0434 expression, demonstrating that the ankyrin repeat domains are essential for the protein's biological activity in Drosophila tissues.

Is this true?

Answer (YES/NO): YES